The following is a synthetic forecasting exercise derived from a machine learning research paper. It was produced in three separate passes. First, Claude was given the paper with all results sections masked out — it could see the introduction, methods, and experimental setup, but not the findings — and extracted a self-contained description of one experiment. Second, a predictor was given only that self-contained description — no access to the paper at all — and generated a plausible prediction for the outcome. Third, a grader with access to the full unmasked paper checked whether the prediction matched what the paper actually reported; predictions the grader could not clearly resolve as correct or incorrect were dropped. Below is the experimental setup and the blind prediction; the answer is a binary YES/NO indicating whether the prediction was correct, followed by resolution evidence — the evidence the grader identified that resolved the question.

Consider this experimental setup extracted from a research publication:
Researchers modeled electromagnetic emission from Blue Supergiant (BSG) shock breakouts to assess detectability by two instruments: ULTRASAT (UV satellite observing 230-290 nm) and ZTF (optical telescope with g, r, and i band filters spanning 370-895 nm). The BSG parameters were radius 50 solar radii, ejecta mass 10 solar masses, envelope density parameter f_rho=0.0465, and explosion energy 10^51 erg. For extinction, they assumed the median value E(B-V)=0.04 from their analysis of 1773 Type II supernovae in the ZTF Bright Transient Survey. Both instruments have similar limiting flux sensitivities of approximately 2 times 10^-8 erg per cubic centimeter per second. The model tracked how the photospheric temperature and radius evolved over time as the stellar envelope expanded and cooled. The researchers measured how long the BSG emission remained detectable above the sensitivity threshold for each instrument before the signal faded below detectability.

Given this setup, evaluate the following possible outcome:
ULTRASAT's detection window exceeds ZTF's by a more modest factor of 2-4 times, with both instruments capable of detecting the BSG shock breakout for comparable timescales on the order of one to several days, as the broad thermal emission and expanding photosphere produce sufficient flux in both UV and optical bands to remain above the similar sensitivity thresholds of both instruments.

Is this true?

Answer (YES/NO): NO